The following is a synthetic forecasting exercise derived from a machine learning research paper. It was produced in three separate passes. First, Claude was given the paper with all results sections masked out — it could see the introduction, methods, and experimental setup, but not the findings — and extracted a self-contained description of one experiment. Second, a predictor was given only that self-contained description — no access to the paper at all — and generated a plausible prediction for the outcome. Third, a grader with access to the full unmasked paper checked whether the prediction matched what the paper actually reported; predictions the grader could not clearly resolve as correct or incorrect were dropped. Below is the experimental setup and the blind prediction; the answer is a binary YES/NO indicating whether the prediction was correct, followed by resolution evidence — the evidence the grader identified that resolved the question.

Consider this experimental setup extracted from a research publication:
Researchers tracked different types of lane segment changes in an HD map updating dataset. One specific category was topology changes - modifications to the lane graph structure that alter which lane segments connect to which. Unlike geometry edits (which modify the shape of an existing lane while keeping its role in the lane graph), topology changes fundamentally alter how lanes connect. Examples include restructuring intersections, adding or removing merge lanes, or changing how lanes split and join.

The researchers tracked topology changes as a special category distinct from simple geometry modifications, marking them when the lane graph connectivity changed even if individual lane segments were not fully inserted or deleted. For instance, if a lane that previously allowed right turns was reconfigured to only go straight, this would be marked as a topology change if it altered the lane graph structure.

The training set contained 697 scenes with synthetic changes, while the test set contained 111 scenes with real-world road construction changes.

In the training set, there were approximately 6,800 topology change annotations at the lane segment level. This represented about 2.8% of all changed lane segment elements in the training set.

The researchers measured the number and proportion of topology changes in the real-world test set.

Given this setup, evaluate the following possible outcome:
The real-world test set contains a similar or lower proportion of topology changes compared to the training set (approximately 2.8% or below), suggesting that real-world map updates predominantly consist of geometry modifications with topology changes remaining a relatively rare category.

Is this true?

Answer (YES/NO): NO